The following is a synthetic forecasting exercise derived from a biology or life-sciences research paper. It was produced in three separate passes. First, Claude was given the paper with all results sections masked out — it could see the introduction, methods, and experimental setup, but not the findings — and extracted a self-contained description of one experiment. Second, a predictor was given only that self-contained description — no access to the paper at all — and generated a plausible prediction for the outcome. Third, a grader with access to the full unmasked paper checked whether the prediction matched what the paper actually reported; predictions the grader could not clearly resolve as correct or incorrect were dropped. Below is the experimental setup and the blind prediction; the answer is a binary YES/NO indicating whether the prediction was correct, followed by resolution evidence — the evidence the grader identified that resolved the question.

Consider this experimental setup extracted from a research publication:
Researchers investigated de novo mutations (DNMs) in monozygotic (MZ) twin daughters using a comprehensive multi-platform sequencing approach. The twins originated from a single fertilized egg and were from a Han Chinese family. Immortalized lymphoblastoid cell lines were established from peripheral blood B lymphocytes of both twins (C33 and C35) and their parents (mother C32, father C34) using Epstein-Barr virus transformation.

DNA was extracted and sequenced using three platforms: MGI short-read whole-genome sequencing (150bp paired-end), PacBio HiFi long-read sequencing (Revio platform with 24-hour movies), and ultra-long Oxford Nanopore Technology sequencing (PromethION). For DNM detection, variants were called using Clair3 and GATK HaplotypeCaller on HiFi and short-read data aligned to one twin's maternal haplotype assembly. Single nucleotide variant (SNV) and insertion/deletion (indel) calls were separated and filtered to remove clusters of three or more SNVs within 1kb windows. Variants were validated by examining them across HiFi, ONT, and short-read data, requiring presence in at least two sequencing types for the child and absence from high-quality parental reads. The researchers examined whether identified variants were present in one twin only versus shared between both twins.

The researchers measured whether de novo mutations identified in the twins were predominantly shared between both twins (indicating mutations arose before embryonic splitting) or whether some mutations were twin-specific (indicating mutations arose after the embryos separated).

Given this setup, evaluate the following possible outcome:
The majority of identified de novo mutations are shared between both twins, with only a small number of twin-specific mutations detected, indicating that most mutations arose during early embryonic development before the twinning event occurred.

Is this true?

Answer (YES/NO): YES